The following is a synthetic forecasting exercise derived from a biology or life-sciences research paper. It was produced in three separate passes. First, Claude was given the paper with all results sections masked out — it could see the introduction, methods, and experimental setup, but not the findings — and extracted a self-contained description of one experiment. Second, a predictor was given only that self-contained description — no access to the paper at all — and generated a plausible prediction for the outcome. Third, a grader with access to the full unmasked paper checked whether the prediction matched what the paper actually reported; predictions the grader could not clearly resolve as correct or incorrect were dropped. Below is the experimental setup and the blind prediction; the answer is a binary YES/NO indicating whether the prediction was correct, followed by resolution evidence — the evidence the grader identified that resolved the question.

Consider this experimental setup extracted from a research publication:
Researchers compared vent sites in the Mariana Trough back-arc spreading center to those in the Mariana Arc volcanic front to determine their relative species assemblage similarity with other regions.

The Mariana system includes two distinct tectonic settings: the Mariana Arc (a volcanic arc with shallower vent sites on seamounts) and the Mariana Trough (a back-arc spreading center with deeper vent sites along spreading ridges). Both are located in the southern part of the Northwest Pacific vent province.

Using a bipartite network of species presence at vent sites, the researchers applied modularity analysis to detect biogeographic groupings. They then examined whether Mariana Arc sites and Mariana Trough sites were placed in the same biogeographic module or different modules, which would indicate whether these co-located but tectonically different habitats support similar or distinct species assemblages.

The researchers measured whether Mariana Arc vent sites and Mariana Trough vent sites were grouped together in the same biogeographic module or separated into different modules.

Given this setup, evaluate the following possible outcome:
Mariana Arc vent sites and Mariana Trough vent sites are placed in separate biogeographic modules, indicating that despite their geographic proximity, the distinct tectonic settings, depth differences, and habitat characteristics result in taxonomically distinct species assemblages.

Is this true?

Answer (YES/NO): YES